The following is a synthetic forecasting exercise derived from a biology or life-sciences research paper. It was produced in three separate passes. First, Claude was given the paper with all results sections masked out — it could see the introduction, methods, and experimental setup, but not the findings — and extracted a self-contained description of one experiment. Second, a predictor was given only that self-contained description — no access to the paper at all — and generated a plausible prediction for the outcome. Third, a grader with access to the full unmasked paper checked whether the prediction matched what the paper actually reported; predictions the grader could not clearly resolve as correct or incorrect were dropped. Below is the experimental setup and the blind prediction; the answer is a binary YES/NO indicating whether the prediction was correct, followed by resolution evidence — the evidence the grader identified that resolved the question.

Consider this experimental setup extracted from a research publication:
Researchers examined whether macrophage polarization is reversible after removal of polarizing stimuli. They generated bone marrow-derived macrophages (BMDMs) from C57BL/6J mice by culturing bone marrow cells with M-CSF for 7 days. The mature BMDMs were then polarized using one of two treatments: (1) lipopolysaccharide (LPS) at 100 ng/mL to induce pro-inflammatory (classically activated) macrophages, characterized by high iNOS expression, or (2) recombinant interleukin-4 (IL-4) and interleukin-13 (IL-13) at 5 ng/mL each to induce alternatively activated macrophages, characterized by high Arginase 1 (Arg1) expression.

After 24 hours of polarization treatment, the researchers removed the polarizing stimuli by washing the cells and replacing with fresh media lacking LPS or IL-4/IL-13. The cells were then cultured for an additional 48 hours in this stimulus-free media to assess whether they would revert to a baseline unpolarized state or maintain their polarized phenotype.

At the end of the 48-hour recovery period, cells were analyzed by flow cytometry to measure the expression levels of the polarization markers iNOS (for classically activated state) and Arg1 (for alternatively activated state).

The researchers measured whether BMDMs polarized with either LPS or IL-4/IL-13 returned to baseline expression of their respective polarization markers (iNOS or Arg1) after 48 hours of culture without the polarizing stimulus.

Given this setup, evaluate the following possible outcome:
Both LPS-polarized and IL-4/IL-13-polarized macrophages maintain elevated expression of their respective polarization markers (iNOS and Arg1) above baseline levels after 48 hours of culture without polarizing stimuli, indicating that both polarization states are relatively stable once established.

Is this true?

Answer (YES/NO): NO